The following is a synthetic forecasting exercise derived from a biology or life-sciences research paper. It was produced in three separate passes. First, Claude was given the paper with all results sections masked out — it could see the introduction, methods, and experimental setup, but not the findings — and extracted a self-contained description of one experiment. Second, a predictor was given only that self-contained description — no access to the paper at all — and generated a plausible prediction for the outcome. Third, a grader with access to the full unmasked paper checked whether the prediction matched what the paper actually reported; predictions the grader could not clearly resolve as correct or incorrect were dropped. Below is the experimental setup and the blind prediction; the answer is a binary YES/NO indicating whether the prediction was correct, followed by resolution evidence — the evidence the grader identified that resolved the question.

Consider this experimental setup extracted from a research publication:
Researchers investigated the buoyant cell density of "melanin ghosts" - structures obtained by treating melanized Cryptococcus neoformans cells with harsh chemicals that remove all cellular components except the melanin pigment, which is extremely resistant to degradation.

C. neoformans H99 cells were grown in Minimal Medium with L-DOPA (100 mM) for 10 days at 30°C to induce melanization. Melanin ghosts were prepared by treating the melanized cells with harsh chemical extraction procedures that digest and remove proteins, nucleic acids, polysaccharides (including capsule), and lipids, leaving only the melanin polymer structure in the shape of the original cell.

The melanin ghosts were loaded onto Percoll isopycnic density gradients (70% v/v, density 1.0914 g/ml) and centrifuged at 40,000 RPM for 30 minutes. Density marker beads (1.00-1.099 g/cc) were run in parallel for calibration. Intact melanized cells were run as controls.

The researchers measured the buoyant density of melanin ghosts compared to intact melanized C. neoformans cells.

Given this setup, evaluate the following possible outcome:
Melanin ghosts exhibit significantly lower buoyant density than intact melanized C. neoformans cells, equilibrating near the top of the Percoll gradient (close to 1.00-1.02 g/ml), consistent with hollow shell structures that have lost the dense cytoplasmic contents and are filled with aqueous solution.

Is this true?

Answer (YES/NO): NO